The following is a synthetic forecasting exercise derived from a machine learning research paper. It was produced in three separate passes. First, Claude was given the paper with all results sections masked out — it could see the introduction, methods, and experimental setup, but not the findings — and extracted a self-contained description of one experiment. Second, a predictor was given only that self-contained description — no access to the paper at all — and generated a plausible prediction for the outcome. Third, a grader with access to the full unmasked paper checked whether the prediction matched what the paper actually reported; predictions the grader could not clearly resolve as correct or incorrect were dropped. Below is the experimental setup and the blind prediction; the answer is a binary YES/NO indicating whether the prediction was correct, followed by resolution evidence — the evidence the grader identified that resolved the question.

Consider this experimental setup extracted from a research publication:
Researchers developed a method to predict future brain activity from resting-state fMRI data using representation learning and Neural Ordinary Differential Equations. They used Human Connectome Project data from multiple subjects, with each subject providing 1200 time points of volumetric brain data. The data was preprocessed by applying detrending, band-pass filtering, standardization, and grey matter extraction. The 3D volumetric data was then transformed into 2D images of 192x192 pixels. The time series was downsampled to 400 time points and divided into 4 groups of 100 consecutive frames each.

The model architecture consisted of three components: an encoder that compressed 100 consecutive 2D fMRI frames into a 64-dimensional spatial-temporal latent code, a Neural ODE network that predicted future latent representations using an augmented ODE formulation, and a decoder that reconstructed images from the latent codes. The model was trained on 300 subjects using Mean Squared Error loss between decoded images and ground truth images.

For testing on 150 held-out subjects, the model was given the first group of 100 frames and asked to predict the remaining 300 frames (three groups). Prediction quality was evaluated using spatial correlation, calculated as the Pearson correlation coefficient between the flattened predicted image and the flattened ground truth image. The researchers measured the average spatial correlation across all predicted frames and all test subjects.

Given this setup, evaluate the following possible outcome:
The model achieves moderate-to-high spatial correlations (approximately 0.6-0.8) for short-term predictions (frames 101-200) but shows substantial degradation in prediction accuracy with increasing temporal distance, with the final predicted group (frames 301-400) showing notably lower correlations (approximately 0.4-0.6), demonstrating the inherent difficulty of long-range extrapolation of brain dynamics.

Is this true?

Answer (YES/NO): NO